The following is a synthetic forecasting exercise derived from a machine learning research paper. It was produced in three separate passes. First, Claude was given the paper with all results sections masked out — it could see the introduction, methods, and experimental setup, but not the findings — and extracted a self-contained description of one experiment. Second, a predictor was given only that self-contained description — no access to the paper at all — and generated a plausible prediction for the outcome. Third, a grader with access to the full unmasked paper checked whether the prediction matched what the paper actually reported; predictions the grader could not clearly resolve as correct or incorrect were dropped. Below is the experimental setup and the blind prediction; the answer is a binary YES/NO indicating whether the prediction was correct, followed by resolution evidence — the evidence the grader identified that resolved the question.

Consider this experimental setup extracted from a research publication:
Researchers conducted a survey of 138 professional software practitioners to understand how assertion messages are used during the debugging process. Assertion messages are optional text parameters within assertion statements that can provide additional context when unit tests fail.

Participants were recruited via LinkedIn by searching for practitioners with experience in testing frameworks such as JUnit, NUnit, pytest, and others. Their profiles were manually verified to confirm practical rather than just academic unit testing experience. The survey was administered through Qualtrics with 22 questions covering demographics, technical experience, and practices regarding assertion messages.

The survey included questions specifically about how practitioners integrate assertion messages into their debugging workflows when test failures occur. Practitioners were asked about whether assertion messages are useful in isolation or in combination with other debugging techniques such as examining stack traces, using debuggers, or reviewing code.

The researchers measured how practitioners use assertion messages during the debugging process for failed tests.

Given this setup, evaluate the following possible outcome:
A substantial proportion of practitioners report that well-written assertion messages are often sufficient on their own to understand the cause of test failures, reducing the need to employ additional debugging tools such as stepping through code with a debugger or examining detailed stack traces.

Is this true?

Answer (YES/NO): NO